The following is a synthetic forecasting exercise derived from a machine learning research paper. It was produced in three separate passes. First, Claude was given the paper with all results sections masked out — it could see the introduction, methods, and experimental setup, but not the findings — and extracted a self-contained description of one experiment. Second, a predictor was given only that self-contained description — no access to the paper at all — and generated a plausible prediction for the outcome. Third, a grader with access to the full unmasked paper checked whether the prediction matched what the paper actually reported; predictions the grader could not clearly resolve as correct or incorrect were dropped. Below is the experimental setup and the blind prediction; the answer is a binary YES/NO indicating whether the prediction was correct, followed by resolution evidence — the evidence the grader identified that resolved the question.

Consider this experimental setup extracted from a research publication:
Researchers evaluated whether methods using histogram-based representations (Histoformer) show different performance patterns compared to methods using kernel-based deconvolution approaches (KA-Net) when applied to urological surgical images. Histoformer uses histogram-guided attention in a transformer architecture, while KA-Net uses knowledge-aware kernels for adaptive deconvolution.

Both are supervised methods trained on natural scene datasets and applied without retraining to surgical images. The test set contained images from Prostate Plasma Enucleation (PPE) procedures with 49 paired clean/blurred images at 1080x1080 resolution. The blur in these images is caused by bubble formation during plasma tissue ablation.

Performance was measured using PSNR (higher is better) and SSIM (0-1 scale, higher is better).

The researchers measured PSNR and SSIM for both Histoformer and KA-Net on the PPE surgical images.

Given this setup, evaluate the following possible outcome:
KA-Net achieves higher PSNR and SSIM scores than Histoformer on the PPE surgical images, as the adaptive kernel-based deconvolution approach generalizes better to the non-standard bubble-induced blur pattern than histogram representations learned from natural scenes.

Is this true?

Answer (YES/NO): NO